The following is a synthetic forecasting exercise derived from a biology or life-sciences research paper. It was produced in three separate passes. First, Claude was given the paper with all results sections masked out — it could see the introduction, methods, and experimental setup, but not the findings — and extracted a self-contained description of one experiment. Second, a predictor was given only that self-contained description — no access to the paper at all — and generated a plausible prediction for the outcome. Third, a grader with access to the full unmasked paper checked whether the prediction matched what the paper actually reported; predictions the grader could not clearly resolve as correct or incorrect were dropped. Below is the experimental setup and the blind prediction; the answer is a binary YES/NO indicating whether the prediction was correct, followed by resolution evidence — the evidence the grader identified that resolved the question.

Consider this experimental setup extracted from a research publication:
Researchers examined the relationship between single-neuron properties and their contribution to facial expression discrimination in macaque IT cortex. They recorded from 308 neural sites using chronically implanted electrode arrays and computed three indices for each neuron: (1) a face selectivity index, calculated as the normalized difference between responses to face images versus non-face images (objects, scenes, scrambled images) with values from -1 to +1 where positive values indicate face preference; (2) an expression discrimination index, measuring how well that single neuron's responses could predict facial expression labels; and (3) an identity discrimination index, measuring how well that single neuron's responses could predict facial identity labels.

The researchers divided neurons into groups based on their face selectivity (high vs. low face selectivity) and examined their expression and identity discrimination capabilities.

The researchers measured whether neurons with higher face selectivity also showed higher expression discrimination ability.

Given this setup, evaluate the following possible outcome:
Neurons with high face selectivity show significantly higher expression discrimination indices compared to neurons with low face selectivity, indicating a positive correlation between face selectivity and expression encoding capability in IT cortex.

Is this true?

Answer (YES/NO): YES